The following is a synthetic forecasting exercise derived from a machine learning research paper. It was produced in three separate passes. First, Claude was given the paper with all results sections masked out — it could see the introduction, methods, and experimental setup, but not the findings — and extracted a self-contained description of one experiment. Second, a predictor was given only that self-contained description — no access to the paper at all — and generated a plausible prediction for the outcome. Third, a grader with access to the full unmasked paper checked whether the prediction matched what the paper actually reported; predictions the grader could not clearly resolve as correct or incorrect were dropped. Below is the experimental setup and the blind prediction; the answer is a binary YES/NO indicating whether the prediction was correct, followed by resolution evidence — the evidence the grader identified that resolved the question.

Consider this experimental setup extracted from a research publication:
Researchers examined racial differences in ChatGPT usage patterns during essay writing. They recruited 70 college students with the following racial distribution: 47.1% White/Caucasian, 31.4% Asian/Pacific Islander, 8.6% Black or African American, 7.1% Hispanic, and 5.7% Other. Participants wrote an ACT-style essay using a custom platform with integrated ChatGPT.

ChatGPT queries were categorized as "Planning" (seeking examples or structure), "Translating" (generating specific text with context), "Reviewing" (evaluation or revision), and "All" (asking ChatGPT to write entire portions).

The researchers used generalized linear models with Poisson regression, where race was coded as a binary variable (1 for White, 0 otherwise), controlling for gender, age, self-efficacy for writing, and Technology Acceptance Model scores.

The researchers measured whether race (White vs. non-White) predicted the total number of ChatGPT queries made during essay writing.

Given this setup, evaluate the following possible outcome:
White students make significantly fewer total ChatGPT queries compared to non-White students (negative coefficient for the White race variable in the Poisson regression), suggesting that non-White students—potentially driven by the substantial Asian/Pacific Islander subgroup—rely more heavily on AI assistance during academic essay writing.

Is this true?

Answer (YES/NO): NO